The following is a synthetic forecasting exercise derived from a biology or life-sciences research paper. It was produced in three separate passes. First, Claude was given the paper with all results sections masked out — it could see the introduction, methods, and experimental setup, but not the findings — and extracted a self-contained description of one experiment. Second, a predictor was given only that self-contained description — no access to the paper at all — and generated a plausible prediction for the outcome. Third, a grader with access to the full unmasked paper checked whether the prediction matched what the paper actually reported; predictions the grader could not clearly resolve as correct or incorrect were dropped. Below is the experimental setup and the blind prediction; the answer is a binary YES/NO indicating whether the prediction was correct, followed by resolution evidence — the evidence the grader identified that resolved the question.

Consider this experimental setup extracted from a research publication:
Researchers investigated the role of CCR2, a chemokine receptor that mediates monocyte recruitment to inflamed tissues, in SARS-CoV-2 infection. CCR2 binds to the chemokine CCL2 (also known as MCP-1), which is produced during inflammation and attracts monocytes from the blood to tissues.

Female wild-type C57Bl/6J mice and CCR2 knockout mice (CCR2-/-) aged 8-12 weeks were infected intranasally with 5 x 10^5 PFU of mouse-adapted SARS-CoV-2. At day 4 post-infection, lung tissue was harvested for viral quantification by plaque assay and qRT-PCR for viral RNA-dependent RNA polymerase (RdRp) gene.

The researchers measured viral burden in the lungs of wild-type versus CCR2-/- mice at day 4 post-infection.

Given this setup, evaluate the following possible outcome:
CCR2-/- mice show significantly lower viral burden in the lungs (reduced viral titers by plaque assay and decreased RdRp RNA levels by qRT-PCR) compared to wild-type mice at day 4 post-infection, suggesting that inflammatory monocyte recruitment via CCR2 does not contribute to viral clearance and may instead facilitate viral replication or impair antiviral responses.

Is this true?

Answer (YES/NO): NO